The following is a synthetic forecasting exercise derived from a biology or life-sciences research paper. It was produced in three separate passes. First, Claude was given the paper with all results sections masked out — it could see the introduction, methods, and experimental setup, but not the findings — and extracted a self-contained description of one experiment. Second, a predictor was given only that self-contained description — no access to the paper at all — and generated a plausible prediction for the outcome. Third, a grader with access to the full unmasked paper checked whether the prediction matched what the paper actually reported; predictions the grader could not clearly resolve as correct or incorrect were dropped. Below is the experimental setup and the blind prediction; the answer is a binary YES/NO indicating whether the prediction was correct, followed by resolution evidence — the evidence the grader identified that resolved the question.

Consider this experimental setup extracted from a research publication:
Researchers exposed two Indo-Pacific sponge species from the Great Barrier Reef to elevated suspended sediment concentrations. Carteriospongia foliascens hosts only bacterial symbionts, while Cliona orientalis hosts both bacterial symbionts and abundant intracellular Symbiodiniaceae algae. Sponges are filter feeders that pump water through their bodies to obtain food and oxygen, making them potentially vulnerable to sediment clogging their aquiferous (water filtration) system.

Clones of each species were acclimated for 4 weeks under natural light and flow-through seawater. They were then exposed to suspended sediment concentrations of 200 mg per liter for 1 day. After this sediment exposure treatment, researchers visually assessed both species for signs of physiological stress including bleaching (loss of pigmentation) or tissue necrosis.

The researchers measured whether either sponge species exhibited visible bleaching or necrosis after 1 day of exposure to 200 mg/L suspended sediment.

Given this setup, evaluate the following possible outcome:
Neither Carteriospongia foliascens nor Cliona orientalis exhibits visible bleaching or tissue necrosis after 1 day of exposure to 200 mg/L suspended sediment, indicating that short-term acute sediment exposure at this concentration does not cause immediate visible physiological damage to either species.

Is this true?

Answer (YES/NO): YES